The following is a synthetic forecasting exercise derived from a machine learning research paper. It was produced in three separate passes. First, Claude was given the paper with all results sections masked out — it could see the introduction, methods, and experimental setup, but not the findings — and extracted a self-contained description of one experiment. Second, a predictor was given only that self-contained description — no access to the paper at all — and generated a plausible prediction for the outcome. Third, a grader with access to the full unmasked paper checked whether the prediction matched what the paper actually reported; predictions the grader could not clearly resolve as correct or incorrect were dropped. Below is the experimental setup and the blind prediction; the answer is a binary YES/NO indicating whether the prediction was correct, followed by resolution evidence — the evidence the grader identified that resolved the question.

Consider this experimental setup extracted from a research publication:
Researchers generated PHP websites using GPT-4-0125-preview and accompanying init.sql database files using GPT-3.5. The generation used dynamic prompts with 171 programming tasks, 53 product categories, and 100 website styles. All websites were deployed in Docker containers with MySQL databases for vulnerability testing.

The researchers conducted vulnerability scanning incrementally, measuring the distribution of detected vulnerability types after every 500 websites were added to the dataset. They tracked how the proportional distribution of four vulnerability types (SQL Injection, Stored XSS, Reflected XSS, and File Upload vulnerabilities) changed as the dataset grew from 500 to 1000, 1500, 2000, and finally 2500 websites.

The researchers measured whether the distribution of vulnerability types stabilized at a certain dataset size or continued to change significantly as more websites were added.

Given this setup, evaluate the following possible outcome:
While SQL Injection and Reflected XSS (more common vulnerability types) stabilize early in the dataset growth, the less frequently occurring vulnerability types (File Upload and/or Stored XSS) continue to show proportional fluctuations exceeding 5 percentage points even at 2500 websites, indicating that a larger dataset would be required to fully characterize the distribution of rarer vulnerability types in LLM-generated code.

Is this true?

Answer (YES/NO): NO